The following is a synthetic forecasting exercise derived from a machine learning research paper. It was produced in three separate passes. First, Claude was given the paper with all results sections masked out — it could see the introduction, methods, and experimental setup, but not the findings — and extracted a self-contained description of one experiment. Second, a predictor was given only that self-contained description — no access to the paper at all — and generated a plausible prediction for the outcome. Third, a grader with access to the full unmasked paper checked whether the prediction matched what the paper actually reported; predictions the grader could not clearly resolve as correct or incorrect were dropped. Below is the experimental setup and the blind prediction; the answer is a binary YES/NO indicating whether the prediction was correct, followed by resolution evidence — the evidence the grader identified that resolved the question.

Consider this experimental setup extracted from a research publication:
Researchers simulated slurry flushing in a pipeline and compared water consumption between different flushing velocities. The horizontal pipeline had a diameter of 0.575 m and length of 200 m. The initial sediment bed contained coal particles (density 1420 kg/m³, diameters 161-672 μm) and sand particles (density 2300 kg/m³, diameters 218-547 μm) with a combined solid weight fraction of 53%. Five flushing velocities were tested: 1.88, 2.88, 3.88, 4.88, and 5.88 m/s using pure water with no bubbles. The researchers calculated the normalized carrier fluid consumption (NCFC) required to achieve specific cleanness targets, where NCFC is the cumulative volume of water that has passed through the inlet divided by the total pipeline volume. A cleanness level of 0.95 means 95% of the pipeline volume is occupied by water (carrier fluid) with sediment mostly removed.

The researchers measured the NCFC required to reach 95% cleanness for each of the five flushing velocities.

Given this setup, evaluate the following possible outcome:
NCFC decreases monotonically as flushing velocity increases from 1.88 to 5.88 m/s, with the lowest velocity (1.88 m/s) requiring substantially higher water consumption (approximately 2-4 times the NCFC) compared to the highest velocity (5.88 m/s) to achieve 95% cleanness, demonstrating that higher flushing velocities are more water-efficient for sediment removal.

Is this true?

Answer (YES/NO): NO